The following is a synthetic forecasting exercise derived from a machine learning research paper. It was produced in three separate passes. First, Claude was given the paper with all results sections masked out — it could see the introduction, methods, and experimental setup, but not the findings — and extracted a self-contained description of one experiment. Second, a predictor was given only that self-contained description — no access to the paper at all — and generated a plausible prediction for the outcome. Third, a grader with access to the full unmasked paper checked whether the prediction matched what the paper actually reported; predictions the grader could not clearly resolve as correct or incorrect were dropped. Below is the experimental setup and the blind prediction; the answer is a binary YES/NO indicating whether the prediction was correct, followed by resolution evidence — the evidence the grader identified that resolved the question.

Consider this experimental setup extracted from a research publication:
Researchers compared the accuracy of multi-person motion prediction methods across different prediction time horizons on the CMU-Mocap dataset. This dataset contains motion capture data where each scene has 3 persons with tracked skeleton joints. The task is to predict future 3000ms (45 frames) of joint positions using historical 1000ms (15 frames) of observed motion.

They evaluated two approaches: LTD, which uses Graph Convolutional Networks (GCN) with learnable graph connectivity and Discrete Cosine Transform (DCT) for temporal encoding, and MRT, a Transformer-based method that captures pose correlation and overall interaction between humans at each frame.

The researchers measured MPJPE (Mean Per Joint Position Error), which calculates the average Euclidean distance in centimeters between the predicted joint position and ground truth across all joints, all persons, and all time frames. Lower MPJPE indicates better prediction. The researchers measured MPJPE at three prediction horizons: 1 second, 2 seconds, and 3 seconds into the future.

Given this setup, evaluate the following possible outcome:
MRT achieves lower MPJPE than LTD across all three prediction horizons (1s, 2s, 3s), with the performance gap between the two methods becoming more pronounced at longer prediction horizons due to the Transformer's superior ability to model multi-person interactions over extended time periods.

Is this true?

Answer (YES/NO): YES